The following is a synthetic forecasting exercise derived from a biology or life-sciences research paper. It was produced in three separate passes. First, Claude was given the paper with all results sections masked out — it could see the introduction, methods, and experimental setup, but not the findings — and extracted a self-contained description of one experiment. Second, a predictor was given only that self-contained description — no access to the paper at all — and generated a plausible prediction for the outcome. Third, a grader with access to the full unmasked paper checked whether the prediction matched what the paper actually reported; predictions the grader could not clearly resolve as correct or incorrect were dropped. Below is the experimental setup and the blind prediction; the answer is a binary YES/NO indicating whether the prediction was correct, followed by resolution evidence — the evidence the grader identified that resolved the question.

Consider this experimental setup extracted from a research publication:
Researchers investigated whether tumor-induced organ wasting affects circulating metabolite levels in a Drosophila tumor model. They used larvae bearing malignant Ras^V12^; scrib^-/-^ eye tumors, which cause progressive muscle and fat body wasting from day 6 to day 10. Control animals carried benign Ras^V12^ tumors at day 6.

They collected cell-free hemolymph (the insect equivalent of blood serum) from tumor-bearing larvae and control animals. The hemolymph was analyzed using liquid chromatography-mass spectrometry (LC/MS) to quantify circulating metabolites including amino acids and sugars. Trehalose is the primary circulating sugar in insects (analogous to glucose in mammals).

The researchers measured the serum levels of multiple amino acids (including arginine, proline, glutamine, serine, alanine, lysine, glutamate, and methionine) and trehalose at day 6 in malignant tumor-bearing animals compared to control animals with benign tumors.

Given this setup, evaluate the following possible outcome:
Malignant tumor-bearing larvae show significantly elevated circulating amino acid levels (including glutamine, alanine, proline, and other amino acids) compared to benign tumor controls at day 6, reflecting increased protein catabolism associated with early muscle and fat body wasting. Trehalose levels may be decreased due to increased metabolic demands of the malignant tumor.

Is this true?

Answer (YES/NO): NO